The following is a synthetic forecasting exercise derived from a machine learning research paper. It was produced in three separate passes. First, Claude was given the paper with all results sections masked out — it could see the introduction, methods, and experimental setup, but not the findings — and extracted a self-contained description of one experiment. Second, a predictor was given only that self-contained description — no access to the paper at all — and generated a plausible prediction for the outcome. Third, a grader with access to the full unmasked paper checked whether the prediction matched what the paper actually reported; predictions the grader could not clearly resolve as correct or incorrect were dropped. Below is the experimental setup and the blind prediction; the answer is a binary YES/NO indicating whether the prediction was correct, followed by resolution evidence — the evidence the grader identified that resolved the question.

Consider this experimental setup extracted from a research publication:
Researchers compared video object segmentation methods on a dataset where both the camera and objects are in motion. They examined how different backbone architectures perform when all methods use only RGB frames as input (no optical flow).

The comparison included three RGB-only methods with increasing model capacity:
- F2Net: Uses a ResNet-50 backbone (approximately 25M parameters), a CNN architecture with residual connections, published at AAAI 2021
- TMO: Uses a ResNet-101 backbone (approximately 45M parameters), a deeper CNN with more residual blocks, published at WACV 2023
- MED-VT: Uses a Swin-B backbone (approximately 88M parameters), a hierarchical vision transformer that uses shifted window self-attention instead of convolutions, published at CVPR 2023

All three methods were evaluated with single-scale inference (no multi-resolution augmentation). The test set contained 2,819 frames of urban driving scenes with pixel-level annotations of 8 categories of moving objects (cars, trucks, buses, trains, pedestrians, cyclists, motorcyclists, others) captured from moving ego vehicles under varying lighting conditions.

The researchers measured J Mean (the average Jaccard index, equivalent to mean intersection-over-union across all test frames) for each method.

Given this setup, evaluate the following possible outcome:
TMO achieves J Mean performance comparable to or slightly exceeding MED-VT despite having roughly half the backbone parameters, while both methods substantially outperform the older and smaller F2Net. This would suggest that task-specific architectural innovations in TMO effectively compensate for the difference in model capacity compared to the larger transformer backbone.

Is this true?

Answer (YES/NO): NO